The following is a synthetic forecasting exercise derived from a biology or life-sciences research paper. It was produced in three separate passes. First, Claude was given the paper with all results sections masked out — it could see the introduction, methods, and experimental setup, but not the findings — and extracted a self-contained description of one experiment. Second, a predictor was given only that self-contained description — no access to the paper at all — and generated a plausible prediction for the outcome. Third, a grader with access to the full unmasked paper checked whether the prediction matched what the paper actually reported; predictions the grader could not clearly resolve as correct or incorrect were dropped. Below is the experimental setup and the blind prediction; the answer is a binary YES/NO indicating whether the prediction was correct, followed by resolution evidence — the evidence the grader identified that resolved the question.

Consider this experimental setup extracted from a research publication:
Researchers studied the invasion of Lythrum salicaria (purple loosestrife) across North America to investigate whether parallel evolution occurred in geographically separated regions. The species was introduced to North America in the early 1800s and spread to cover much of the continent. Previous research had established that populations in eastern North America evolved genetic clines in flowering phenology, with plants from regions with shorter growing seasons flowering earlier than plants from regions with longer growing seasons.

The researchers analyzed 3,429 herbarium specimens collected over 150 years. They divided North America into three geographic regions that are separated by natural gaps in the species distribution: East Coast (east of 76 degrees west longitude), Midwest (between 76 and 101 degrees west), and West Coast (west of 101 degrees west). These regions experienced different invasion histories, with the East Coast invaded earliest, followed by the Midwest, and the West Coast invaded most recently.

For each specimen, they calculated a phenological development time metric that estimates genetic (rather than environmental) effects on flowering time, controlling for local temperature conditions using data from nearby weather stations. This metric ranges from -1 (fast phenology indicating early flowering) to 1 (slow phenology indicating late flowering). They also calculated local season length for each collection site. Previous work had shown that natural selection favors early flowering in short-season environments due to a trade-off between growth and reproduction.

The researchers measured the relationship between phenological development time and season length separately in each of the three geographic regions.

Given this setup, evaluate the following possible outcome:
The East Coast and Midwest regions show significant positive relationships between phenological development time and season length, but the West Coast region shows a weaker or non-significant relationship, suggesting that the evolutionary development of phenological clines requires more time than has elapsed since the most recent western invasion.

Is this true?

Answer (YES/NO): YES